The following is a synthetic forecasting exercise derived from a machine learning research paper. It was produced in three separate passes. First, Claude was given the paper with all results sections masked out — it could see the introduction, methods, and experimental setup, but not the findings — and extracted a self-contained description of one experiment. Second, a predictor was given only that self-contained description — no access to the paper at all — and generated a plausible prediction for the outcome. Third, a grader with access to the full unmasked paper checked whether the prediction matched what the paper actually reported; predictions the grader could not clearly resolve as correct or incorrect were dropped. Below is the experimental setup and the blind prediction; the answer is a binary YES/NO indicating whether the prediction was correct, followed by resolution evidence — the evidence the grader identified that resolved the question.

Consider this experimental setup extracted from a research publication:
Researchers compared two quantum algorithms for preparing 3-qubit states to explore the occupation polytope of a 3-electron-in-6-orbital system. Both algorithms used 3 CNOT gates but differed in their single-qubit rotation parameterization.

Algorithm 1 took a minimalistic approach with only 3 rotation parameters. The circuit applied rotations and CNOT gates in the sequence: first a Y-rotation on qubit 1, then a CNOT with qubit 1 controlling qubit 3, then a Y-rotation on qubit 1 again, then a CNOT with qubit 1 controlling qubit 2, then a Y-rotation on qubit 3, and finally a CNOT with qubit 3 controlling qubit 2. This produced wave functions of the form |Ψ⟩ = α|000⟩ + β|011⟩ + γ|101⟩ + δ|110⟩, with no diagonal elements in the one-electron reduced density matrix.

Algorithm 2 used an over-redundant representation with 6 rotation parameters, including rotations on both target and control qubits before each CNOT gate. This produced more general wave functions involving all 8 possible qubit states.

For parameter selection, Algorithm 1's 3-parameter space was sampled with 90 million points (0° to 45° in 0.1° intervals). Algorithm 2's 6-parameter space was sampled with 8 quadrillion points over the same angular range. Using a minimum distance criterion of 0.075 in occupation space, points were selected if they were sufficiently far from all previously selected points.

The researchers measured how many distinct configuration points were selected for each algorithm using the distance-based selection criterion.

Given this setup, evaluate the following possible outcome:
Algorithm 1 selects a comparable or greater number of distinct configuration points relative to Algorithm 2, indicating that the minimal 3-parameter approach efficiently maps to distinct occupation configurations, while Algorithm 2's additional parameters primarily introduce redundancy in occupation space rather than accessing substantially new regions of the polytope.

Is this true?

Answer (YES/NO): YES